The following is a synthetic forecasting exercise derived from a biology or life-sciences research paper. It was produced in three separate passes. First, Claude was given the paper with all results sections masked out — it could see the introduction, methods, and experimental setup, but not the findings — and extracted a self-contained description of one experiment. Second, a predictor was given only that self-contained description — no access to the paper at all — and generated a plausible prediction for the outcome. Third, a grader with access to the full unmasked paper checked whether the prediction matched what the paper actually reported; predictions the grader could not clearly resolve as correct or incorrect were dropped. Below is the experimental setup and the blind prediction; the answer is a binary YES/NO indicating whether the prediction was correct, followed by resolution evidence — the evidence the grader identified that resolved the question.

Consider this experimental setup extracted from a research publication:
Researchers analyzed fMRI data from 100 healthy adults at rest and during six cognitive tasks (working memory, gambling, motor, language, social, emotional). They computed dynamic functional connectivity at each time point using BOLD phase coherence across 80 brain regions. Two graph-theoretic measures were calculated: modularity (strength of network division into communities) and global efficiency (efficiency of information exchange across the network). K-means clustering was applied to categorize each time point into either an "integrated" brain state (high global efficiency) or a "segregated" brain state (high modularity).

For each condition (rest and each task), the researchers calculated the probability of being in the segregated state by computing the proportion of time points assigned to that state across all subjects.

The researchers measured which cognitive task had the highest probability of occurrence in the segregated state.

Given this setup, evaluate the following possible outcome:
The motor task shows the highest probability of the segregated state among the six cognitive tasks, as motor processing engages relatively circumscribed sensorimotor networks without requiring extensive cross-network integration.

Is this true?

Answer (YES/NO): NO